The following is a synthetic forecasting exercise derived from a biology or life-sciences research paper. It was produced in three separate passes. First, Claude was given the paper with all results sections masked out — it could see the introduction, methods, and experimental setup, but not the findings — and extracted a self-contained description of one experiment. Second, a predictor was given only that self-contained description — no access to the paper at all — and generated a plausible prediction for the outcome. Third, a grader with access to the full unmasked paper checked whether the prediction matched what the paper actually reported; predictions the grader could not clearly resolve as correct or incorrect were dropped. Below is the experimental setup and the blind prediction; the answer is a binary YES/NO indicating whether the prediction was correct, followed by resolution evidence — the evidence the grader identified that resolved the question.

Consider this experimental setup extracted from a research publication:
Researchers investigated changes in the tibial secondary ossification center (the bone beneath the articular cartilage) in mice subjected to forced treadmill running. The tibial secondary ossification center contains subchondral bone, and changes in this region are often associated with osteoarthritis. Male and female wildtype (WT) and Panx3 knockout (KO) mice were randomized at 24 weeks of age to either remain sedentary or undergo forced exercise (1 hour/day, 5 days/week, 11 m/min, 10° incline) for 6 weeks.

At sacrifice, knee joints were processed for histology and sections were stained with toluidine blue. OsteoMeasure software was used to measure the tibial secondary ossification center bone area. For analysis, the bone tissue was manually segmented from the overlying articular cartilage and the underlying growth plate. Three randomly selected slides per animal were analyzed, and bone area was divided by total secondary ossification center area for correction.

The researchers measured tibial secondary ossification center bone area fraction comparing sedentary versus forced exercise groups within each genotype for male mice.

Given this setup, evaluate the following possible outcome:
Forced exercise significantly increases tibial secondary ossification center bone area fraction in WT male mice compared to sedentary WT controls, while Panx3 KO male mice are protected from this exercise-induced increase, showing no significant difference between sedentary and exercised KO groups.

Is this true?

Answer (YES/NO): NO